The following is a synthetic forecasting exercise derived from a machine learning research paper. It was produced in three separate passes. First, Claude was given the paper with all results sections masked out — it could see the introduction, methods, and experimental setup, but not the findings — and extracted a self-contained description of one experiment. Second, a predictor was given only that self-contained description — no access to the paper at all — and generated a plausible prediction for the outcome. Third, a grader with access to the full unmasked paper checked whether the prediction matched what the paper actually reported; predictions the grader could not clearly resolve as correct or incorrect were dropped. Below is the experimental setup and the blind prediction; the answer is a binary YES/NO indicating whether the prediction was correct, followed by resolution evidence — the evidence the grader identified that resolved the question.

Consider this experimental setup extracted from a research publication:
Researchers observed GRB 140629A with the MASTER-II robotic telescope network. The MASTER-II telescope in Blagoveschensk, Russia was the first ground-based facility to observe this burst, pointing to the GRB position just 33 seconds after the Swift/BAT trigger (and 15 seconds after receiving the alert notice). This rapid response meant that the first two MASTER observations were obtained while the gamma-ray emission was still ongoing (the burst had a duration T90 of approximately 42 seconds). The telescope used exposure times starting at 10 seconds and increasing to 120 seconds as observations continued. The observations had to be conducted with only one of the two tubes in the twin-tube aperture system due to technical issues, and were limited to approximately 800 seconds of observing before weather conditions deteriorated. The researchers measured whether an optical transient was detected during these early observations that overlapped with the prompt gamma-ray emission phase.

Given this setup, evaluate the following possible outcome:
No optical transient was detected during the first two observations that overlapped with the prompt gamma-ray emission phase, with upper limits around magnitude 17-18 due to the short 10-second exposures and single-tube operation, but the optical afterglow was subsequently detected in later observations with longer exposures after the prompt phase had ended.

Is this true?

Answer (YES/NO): NO